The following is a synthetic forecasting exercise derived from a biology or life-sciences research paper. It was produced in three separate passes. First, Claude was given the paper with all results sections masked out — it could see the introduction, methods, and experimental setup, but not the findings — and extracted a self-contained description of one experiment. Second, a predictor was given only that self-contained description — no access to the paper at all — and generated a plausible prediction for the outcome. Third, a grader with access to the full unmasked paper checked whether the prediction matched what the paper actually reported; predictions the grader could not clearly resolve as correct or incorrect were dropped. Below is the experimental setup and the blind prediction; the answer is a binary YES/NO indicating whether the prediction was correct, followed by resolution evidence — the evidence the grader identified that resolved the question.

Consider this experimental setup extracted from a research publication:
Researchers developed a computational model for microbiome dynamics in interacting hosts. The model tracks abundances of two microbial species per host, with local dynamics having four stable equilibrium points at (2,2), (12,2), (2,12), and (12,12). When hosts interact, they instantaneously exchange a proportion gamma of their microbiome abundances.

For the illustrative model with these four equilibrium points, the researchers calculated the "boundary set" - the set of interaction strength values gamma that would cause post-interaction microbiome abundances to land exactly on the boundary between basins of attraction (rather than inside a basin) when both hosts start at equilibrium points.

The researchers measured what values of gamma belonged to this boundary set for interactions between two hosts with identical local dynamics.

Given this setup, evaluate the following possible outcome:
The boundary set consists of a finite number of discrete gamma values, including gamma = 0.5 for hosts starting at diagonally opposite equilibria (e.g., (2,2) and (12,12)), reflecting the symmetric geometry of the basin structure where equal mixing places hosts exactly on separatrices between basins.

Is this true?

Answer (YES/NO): NO